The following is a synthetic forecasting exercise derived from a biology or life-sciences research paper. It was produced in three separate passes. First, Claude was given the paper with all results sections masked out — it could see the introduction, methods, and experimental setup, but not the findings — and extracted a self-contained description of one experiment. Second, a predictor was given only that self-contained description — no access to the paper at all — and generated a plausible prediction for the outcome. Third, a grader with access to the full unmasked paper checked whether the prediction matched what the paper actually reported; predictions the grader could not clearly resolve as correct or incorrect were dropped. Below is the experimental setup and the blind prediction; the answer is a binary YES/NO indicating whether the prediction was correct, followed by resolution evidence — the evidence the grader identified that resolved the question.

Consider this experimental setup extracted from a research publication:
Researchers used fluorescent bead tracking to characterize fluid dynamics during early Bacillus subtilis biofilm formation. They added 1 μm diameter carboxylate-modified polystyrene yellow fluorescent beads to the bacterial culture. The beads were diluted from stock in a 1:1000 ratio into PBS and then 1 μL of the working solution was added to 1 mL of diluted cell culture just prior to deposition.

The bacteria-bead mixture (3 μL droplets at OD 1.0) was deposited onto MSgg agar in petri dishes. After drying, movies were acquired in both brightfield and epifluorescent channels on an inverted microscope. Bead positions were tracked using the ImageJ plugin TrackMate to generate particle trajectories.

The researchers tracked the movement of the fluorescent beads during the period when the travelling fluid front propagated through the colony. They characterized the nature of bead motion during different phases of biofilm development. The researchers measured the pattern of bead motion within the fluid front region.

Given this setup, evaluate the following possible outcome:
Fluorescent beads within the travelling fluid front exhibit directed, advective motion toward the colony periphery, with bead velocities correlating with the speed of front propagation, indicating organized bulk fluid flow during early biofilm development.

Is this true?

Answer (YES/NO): NO